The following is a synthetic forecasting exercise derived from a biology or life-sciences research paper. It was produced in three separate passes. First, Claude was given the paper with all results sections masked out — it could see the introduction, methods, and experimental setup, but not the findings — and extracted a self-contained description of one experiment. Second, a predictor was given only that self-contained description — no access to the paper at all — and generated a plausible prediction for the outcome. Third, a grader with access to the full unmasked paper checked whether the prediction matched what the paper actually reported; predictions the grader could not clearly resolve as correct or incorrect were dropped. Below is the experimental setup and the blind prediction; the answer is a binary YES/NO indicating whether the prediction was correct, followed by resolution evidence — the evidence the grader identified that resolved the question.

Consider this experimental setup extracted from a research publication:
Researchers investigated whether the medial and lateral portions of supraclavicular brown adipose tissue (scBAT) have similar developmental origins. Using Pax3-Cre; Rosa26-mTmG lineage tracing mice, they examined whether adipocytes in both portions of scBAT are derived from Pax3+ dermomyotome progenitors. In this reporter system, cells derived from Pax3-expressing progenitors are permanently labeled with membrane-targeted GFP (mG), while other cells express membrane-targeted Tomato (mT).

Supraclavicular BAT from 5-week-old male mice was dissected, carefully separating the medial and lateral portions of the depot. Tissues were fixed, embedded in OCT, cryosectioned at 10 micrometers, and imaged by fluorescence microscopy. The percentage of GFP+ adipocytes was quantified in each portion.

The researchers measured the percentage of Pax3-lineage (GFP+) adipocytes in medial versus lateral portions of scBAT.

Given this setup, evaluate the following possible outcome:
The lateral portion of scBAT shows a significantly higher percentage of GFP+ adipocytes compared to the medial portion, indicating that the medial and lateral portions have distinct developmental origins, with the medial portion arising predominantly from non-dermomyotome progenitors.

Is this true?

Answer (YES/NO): NO